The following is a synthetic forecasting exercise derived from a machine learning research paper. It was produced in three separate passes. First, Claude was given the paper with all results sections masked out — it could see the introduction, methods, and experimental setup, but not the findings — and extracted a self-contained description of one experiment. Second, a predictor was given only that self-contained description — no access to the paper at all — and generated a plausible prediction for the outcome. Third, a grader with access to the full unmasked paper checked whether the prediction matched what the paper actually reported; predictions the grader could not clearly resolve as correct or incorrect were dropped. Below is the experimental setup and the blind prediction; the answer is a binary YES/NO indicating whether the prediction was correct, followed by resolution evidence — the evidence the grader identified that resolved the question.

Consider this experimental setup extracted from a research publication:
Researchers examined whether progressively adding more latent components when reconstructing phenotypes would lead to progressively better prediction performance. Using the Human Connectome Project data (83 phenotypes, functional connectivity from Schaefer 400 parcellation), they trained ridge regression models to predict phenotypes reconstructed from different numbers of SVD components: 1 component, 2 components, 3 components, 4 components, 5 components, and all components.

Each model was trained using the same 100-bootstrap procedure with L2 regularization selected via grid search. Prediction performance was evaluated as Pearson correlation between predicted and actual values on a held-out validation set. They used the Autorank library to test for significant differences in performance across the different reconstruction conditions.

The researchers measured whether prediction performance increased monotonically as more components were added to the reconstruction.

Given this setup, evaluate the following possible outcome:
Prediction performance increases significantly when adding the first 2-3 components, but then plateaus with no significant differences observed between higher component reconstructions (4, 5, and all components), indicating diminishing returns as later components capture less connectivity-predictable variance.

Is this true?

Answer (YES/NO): NO